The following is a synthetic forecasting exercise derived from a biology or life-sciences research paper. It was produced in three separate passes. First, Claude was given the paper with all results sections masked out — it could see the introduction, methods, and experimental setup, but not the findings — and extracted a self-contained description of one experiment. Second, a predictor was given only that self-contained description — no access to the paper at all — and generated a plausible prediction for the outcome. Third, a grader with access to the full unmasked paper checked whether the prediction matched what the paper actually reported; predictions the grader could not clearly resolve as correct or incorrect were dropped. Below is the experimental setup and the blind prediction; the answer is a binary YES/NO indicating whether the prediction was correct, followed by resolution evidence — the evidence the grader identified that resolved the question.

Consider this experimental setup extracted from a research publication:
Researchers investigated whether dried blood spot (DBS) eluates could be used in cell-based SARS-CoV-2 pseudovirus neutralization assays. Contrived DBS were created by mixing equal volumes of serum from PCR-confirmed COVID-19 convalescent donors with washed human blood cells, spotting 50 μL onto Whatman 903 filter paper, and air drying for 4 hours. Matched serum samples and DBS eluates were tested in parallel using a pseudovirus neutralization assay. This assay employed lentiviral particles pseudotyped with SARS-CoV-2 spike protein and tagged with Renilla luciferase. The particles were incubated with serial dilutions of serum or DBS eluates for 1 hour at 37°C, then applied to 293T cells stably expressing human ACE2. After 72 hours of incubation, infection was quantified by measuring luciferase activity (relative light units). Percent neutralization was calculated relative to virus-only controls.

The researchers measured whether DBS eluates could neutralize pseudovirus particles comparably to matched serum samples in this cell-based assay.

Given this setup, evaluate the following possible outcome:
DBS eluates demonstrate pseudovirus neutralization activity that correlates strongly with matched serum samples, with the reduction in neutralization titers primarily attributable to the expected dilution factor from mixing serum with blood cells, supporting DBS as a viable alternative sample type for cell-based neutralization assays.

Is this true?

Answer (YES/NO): NO